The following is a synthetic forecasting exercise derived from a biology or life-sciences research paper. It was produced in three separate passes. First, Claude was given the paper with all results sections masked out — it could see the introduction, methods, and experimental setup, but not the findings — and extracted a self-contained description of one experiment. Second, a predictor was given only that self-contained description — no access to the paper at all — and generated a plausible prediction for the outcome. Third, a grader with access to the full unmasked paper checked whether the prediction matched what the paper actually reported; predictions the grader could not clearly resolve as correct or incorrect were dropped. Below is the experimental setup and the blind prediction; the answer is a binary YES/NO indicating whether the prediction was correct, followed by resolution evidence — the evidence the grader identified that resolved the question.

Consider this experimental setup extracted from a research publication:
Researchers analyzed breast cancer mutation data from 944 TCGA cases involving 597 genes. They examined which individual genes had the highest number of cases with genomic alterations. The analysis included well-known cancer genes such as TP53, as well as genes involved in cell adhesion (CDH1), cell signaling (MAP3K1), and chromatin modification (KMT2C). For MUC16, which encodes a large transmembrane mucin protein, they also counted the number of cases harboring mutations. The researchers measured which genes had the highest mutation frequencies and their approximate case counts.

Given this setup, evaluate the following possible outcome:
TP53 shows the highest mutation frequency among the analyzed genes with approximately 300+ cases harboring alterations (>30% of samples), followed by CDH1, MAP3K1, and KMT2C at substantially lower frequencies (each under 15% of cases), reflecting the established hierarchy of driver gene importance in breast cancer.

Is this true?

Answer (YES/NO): NO